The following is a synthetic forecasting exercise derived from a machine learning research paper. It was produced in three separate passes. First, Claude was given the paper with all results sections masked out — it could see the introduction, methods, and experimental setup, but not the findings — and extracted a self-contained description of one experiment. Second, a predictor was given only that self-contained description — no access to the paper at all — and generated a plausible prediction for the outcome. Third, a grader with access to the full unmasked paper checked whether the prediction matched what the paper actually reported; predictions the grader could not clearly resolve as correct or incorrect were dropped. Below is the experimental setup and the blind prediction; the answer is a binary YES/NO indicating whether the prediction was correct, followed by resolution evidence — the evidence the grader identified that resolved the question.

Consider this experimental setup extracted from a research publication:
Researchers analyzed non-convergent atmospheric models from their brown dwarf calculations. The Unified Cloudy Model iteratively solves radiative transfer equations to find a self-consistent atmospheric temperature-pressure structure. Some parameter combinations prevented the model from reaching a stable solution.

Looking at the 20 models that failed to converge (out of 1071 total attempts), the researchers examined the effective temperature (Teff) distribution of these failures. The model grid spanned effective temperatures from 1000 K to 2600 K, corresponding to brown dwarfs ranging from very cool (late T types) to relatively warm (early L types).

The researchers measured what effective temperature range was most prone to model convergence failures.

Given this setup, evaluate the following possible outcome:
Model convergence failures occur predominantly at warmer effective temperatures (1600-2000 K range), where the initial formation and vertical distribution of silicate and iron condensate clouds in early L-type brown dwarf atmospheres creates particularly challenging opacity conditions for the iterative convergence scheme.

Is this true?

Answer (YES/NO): YES